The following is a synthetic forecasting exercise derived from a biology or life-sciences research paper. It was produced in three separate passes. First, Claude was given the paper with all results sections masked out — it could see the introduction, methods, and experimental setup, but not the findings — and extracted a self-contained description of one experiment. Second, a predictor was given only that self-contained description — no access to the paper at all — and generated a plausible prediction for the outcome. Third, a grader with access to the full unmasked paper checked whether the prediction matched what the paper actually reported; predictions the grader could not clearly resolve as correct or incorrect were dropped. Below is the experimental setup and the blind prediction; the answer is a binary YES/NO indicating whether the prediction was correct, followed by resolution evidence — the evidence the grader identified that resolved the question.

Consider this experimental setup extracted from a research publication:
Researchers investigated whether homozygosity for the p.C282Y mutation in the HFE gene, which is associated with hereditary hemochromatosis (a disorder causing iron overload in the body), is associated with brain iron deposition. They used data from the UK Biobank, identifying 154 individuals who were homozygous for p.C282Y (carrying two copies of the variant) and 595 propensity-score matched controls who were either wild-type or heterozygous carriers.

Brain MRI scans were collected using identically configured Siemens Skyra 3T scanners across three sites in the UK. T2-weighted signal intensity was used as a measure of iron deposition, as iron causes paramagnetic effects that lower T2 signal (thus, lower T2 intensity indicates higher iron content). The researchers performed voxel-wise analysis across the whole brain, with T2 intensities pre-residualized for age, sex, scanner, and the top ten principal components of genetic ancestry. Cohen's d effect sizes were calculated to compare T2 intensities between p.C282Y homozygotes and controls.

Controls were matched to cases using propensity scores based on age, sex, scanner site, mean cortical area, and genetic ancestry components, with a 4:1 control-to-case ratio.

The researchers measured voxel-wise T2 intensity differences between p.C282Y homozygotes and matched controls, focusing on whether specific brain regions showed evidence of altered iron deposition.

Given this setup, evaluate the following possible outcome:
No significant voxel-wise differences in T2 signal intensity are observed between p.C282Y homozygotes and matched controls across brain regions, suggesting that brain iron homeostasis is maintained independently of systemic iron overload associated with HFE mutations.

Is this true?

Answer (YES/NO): NO